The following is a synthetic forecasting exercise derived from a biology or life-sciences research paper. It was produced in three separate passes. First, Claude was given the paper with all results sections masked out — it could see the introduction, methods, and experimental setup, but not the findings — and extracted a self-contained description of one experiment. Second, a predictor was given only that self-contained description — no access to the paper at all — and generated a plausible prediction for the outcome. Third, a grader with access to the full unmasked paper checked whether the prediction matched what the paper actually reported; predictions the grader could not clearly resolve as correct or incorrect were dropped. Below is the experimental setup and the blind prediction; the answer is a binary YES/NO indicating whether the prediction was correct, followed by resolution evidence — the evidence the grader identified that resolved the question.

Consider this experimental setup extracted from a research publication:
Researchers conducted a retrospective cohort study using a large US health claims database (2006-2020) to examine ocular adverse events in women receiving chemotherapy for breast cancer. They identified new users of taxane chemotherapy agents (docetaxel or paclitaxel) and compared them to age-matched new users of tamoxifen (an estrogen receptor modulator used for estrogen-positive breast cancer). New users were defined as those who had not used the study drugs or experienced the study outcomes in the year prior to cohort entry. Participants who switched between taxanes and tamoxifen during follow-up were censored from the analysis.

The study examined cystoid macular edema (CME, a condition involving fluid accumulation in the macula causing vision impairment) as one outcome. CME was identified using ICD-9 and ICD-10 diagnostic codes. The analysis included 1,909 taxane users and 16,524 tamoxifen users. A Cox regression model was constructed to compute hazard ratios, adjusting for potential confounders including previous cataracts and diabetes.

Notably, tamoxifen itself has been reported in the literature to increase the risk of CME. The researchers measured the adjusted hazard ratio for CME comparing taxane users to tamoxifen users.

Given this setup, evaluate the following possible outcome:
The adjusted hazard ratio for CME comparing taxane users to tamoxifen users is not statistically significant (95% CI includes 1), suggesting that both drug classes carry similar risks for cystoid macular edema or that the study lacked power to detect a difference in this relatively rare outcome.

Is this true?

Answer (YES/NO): YES